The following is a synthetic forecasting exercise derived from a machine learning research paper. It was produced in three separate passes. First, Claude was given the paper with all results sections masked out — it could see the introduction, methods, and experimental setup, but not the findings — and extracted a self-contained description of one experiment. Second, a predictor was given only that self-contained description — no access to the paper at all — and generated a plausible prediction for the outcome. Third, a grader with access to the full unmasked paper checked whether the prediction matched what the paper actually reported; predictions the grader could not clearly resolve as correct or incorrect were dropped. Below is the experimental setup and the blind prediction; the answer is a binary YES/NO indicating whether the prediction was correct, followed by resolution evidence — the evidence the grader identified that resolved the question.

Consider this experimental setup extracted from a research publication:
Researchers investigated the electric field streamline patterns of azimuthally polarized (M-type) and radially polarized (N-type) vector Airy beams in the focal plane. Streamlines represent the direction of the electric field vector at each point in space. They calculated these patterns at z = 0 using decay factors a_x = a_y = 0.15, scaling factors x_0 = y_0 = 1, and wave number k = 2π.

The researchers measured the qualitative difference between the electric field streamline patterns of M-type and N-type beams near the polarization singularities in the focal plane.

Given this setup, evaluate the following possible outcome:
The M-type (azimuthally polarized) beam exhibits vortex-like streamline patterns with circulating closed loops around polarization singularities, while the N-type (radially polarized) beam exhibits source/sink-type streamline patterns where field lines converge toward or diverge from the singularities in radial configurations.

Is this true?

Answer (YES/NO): YES